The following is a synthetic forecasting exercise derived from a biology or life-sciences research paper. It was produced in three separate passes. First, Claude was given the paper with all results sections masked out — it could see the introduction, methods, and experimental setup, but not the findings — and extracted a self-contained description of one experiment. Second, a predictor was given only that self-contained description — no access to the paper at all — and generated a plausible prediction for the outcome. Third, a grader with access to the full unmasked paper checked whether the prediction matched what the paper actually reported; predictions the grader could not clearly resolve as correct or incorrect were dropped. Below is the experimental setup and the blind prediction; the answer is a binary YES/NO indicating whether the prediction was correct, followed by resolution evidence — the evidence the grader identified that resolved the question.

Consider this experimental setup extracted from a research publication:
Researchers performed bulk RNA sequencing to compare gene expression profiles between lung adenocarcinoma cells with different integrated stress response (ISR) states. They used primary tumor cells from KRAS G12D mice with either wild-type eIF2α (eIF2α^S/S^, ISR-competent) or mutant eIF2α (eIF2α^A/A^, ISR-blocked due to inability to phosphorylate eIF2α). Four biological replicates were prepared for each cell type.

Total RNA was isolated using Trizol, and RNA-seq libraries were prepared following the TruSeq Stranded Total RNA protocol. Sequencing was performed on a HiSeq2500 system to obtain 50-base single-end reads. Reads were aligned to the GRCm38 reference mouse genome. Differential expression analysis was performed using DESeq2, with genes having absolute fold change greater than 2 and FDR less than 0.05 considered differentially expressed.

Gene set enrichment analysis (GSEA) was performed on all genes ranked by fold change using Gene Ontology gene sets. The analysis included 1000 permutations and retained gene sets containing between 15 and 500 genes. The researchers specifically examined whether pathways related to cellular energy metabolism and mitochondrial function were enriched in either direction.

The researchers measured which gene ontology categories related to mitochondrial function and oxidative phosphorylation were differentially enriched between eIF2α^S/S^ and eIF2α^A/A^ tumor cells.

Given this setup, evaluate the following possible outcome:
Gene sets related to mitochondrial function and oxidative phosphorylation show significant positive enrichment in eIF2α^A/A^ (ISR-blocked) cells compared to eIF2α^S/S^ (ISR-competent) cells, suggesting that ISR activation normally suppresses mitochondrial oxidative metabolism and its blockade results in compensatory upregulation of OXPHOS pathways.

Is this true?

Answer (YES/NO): YES